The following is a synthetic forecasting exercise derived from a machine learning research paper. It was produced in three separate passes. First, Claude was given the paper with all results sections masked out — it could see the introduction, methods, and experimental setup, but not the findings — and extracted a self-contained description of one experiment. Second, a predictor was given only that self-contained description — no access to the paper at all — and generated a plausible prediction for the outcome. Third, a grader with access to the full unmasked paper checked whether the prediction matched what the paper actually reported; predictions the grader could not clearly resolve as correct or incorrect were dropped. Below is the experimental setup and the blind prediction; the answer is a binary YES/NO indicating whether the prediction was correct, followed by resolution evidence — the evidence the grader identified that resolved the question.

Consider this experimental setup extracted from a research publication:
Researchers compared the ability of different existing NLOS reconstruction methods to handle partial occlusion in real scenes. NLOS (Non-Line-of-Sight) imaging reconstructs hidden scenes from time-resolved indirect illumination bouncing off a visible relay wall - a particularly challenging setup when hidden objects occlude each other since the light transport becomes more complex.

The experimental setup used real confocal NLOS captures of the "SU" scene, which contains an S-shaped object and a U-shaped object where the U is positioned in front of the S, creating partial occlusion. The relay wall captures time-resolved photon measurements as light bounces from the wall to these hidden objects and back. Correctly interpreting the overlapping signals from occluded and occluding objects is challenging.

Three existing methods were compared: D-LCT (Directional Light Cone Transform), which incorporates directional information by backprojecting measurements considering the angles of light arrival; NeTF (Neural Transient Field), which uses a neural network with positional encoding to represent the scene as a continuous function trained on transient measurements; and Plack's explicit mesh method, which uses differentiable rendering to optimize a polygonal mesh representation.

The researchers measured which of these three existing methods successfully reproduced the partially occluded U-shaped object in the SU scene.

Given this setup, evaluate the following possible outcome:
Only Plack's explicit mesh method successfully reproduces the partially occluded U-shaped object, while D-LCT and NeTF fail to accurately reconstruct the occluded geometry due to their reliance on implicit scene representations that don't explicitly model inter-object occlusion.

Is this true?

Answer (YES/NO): NO